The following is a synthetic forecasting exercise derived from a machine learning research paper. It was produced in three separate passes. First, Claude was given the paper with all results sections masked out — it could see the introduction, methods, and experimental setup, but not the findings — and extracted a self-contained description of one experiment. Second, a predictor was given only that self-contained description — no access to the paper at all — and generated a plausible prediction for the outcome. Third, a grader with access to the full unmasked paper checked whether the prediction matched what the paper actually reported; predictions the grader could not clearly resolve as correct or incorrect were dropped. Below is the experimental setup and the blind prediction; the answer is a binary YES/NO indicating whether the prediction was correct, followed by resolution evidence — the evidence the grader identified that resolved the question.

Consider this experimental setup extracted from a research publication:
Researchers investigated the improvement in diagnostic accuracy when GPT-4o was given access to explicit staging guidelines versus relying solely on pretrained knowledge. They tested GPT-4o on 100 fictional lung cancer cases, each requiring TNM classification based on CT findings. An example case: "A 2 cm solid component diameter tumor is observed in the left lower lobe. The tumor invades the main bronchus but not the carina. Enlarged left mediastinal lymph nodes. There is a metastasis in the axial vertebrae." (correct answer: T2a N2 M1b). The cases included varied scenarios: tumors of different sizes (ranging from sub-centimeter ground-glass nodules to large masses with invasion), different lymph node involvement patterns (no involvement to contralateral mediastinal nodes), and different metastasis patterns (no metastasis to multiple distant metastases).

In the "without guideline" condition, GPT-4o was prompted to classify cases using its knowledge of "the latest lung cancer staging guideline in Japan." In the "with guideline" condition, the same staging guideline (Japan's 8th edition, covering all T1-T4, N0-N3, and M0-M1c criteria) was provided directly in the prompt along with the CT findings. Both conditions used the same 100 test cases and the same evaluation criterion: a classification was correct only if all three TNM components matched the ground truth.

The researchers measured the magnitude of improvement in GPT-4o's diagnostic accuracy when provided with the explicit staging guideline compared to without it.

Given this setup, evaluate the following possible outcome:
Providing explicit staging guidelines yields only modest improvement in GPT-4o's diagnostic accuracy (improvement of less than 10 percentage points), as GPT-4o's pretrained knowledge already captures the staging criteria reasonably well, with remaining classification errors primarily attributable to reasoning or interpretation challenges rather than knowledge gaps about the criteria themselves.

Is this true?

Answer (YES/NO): NO